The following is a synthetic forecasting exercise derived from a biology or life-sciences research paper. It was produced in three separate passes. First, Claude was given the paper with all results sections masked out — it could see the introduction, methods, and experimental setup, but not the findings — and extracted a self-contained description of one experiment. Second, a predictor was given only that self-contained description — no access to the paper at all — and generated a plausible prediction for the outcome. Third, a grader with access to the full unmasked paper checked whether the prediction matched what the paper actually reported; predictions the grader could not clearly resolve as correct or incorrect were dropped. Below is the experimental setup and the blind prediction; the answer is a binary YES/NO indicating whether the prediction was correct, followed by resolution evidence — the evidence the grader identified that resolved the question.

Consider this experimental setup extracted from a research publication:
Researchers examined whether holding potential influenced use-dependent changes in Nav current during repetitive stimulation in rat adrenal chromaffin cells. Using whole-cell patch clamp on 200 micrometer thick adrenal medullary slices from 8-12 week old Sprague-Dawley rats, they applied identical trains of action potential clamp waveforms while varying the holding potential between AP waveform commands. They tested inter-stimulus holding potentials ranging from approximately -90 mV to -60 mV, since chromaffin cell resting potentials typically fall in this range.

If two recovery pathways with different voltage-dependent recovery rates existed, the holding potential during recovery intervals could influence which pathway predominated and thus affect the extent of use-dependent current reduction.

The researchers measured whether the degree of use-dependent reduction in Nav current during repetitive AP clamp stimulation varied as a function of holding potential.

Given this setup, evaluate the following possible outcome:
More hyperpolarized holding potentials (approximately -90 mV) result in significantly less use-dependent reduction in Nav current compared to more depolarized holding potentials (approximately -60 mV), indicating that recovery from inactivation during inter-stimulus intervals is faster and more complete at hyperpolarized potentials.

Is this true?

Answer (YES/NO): YES